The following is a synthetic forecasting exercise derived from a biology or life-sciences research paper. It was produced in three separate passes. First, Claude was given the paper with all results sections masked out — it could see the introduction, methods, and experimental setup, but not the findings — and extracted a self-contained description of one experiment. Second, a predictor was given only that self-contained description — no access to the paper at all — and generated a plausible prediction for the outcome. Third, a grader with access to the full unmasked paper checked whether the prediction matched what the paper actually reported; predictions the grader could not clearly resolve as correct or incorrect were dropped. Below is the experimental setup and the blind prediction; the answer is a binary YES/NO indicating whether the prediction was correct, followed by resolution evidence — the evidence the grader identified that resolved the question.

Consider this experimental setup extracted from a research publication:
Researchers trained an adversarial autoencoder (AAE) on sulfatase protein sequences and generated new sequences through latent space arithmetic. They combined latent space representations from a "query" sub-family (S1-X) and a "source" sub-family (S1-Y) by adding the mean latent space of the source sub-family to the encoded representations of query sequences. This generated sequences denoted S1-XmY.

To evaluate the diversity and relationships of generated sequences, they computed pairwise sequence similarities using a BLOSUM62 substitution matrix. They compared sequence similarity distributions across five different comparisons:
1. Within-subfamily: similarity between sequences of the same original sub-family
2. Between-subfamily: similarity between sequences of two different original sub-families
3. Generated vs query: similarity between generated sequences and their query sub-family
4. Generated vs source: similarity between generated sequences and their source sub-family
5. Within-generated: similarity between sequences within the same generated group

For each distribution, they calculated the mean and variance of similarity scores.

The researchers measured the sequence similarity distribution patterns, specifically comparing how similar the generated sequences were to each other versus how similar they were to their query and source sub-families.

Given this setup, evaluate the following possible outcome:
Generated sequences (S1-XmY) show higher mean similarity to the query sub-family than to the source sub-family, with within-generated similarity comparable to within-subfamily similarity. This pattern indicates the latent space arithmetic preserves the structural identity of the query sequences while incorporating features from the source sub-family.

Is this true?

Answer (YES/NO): NO